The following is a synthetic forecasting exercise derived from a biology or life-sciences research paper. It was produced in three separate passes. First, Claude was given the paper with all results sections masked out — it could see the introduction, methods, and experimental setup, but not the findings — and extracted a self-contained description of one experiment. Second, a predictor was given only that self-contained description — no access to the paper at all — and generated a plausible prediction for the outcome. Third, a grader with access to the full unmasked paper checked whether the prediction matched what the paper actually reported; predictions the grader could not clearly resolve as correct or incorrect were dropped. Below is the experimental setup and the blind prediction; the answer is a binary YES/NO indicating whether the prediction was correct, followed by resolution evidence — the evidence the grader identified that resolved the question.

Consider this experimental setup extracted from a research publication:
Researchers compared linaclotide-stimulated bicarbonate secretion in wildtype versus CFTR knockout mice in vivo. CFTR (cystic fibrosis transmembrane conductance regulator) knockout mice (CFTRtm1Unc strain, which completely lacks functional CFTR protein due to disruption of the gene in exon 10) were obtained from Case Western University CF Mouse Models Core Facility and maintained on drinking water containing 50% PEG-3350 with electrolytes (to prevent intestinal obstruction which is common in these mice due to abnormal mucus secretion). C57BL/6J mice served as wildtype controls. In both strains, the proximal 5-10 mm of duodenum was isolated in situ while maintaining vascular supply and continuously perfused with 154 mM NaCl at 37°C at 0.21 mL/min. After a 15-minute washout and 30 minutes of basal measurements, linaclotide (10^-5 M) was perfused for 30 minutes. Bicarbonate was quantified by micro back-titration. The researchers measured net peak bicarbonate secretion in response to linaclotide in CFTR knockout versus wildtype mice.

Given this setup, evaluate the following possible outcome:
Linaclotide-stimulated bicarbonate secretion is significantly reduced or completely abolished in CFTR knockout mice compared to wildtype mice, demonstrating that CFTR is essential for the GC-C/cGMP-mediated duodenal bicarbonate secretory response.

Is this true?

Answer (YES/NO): NO